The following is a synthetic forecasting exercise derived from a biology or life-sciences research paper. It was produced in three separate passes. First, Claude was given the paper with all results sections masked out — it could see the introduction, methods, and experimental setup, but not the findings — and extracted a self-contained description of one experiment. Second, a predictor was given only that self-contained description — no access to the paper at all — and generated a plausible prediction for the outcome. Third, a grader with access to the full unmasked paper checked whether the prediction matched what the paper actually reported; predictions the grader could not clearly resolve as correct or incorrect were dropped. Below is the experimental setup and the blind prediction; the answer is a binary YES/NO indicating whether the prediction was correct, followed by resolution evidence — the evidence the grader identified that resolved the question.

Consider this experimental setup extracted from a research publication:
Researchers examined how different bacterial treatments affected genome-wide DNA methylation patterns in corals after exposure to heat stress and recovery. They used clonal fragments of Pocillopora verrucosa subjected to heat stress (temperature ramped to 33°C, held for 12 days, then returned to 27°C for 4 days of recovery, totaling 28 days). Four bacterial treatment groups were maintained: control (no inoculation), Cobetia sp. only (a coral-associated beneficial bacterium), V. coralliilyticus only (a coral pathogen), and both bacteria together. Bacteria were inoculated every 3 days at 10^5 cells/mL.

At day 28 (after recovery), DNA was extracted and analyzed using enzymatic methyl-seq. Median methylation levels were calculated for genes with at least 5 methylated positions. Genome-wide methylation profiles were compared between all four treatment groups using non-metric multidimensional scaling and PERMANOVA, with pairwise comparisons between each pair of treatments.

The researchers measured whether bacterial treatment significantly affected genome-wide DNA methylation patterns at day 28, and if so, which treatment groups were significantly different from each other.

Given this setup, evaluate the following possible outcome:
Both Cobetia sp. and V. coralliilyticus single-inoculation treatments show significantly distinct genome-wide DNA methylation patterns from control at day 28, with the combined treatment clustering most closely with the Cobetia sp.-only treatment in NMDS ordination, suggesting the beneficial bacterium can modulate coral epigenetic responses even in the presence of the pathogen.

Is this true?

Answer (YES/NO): NO